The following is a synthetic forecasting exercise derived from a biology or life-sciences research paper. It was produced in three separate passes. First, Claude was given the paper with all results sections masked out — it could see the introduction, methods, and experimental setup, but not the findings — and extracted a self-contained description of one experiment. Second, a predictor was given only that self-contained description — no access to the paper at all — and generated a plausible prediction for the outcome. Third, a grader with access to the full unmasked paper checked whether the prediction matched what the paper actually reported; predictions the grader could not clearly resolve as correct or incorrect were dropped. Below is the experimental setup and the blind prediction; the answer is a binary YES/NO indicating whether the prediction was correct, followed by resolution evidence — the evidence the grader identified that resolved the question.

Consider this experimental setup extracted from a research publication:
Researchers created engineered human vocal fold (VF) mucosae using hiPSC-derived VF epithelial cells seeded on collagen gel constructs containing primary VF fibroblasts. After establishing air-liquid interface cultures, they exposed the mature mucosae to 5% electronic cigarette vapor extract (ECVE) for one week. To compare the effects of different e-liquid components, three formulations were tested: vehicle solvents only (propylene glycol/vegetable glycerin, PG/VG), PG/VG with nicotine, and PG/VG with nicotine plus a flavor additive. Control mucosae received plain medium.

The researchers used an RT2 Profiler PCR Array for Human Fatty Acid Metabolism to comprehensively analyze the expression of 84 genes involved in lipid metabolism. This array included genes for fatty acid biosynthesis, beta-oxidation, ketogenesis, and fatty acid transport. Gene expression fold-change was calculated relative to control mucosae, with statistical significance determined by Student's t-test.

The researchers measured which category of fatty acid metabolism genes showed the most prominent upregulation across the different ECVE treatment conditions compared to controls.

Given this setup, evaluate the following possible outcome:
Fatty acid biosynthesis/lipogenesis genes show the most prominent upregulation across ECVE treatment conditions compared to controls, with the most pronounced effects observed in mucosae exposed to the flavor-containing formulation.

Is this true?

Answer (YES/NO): NO